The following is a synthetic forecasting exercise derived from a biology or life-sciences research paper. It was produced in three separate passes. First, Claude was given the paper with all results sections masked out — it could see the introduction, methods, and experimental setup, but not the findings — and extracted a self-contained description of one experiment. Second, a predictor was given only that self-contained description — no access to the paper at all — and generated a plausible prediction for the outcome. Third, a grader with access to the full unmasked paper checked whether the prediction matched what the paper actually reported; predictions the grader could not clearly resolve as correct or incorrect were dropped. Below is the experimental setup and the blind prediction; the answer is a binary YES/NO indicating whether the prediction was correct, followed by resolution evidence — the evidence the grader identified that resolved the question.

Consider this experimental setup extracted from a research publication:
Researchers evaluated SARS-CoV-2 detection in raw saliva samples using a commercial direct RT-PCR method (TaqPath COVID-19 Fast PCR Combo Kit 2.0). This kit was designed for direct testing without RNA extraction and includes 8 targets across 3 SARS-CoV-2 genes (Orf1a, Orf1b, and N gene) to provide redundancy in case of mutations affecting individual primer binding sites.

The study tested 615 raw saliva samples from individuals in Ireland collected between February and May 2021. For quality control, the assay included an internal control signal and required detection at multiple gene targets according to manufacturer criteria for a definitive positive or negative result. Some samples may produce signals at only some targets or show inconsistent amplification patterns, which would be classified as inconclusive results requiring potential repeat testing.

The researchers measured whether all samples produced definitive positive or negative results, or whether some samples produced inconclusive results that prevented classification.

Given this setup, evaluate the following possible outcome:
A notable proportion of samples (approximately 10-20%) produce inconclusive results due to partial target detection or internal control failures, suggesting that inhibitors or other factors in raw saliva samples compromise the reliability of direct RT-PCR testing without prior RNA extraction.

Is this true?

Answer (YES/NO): NO